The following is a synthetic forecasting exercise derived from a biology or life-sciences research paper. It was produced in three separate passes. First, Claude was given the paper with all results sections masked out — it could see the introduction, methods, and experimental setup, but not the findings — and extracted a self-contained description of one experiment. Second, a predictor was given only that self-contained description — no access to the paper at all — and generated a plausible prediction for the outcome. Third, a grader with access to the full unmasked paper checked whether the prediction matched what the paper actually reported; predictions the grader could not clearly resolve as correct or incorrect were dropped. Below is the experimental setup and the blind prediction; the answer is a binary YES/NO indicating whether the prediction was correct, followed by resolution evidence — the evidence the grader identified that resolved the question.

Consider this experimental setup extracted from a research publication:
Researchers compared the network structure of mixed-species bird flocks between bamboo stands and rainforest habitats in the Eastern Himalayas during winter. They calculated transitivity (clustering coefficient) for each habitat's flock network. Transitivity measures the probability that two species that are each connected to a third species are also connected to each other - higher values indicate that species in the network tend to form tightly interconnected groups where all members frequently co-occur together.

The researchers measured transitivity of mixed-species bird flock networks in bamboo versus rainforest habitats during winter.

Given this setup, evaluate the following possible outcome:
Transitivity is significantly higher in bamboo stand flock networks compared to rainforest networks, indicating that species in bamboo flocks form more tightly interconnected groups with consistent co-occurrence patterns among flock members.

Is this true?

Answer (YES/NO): NO